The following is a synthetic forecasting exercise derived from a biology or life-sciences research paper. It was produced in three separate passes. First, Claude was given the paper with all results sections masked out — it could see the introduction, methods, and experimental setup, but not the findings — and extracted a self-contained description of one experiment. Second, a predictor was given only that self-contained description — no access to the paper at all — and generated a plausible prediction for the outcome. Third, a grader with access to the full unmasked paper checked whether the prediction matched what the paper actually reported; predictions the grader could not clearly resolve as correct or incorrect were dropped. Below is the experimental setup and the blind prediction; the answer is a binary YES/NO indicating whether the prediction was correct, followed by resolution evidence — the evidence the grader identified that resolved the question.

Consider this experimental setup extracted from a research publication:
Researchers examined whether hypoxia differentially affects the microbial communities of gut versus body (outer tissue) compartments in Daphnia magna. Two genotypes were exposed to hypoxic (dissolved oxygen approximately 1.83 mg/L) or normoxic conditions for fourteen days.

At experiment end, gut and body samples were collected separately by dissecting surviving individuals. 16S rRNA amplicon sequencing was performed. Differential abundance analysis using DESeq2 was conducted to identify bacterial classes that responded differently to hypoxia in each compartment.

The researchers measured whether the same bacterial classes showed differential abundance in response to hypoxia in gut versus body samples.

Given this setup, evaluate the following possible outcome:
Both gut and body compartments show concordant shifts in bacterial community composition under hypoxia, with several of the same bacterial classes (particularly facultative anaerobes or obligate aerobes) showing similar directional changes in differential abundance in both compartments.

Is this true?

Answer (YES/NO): NO